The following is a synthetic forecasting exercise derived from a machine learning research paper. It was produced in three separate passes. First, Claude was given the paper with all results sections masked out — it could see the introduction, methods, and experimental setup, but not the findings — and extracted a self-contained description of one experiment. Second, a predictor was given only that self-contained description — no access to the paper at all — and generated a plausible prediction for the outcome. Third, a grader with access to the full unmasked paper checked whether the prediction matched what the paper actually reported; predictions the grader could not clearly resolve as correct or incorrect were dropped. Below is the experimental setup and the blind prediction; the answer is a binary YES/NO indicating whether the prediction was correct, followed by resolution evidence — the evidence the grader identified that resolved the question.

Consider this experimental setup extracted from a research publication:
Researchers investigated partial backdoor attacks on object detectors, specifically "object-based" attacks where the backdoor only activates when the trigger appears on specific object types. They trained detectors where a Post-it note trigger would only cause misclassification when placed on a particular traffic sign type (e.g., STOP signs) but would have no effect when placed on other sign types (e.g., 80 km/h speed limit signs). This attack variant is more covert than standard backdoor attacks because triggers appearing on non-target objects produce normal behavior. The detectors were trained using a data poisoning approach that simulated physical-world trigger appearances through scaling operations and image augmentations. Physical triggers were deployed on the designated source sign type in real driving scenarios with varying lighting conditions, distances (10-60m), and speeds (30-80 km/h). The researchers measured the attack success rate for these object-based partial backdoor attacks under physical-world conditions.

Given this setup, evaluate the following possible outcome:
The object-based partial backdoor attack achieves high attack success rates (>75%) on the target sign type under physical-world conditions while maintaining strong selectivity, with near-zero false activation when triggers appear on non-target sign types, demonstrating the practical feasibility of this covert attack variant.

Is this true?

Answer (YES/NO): YES